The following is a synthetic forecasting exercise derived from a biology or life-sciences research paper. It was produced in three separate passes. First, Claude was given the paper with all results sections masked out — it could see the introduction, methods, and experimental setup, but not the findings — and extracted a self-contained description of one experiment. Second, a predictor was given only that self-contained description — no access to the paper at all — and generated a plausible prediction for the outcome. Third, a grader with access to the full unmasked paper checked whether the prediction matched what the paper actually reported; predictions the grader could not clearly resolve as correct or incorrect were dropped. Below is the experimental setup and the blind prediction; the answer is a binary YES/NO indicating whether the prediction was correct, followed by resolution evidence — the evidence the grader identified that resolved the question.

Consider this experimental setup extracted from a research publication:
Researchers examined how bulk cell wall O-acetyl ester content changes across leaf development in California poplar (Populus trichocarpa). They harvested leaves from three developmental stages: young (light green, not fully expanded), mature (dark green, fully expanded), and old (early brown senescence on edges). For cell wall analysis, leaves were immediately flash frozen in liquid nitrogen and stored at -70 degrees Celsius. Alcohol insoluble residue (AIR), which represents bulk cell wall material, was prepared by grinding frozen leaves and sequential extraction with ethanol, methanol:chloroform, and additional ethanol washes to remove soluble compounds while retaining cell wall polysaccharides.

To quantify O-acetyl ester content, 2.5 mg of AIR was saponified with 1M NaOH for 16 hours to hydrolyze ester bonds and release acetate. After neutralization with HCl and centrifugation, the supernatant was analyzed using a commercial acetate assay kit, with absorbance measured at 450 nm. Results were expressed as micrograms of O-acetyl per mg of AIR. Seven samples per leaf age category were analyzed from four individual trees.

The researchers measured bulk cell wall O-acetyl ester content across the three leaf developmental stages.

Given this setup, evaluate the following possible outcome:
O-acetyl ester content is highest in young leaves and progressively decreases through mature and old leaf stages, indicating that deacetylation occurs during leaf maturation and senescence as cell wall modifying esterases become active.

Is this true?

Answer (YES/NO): NO